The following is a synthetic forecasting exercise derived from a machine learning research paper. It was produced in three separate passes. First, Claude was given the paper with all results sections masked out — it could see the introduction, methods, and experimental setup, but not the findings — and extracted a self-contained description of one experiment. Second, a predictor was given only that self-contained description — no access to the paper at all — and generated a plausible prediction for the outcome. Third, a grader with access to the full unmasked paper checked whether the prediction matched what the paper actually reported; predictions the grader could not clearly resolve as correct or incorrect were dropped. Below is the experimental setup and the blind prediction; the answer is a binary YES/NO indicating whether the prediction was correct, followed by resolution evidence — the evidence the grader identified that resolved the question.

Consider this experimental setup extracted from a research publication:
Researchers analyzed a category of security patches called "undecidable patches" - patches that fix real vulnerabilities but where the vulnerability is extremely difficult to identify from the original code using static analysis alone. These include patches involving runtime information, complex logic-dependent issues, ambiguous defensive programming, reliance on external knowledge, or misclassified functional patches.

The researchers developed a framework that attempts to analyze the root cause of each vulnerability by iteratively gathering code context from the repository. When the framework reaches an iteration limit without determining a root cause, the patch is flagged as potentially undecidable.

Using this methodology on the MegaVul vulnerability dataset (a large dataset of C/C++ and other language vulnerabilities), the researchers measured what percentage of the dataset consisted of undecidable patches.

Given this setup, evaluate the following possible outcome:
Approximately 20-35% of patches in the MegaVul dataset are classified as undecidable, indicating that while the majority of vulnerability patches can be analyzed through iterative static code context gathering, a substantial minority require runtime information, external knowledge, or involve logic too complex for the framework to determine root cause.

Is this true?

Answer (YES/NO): NO